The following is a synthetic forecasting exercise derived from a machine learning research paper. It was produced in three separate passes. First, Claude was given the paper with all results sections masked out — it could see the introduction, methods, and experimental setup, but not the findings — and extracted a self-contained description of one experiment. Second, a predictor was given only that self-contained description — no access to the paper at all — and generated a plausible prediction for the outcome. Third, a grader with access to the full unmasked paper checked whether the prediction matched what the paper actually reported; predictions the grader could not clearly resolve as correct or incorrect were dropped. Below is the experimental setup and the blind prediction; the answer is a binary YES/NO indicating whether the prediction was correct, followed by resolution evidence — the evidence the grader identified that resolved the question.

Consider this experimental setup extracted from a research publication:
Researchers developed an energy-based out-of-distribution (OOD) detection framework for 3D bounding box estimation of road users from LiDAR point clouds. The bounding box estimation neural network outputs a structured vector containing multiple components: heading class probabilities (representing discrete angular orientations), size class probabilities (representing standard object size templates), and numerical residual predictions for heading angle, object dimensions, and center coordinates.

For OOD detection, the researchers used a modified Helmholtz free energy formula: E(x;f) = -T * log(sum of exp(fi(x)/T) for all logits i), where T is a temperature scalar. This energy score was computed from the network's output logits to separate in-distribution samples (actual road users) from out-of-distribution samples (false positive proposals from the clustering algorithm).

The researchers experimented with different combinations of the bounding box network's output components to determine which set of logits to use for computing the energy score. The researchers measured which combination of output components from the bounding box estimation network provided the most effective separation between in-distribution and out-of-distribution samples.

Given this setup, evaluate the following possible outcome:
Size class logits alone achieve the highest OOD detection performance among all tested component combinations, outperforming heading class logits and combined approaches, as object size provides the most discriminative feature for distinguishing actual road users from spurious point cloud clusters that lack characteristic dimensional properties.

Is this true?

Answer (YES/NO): NO